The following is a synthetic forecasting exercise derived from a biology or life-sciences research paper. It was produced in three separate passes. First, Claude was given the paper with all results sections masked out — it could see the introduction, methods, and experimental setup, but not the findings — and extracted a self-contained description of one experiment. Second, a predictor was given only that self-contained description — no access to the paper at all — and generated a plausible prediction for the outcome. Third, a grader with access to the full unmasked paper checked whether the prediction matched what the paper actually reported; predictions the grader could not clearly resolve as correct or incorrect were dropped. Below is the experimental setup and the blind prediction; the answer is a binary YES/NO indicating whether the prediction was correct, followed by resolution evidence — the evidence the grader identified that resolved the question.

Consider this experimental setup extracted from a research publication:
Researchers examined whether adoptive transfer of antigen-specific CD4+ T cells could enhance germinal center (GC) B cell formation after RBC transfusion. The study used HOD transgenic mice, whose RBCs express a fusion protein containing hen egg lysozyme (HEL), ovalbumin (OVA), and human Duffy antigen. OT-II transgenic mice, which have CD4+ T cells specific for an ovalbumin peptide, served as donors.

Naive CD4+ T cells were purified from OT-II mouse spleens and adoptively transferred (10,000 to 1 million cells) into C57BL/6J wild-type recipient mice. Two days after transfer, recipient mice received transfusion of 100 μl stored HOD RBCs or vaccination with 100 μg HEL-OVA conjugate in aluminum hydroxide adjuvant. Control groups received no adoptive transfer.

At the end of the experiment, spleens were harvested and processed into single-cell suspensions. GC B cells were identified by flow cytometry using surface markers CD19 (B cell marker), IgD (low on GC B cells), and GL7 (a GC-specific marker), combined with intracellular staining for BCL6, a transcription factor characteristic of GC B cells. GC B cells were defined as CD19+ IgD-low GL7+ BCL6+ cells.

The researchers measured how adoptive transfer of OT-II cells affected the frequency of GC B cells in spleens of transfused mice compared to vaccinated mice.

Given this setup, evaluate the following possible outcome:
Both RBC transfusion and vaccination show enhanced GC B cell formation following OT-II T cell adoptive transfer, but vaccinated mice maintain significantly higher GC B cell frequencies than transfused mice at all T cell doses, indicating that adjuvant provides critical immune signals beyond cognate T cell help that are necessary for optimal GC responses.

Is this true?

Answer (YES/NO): NO